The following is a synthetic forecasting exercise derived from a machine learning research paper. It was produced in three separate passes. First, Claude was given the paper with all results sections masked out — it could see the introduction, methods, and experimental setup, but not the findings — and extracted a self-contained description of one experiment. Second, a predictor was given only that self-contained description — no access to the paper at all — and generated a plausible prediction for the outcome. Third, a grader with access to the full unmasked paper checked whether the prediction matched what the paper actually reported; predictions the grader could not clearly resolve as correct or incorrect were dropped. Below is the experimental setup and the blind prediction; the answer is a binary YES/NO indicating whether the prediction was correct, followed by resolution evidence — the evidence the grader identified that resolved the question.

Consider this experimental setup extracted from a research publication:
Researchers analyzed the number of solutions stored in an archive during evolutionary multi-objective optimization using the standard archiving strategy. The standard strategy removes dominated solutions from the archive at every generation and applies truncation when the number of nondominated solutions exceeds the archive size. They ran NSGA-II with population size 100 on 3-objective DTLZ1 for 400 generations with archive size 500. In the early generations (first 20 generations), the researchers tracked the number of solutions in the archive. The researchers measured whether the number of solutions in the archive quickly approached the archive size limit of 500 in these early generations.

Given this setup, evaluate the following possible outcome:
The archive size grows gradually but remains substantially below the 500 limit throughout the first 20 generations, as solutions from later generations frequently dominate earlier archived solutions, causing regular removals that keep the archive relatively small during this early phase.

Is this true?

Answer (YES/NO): YES